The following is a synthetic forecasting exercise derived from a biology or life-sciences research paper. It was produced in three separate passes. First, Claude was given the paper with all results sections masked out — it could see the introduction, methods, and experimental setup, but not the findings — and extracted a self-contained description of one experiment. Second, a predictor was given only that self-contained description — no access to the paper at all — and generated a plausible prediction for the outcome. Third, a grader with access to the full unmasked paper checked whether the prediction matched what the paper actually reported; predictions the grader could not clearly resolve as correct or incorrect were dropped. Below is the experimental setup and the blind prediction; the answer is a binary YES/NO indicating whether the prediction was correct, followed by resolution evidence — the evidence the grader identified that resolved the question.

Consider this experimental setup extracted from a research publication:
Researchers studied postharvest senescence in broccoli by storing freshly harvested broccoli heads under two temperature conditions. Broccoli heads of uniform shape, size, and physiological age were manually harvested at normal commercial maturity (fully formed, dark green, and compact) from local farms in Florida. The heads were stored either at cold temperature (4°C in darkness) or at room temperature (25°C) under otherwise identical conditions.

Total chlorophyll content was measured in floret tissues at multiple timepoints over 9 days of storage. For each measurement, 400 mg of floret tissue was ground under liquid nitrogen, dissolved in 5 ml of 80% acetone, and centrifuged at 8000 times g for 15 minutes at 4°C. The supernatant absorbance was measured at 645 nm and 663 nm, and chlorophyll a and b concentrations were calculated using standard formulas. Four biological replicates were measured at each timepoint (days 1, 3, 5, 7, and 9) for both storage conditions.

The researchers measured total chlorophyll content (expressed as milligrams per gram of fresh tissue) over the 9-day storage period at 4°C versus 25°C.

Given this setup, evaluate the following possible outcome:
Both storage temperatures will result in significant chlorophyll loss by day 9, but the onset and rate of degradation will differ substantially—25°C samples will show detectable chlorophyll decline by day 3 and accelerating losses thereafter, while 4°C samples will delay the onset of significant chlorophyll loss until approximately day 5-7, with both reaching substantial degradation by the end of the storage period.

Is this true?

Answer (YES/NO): NO